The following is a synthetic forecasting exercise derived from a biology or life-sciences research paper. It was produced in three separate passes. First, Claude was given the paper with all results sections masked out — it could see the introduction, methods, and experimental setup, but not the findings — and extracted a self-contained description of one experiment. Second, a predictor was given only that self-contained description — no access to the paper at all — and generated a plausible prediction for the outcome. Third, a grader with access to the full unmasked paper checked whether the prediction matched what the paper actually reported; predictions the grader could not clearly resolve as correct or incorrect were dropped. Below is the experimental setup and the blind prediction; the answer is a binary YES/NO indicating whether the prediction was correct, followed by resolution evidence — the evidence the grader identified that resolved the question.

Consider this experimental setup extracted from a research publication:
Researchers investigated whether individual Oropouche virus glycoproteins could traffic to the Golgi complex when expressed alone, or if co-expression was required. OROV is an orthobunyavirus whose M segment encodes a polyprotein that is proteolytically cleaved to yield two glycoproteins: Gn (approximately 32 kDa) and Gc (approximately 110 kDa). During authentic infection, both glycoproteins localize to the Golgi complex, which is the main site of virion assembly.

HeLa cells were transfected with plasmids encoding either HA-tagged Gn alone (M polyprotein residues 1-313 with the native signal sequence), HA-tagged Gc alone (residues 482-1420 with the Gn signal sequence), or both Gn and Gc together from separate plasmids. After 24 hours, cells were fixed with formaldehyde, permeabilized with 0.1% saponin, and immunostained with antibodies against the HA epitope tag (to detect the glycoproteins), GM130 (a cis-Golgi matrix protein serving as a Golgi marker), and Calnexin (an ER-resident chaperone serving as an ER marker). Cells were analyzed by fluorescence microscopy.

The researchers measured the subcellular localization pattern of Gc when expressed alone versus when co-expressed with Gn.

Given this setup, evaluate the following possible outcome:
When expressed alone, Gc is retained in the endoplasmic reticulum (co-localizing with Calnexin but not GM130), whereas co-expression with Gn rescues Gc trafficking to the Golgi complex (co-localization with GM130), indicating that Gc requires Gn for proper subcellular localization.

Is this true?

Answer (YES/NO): NO